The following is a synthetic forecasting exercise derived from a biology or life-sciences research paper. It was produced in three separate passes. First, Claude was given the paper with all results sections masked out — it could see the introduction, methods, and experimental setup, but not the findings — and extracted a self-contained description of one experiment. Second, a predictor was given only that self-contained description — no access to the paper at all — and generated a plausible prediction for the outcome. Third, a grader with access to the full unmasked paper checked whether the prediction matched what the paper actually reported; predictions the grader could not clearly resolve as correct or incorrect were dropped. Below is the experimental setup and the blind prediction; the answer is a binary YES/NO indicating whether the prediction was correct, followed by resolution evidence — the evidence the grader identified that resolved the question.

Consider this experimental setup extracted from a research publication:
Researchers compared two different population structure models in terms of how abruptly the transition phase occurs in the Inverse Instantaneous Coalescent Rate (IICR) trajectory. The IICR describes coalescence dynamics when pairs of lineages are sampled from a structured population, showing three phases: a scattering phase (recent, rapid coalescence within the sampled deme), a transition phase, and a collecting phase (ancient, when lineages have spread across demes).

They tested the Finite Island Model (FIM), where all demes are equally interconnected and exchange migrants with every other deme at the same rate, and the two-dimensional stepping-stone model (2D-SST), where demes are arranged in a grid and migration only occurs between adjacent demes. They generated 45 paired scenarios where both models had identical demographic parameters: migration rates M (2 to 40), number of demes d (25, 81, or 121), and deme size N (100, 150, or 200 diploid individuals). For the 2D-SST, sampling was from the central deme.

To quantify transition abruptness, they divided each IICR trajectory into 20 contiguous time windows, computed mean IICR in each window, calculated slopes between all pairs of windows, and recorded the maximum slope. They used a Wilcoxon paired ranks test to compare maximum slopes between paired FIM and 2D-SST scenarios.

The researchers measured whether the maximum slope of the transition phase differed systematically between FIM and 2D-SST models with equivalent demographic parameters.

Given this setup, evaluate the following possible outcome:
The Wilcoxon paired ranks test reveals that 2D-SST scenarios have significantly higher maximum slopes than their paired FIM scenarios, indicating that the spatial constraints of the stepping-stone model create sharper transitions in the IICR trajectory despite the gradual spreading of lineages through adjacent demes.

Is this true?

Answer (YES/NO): NO